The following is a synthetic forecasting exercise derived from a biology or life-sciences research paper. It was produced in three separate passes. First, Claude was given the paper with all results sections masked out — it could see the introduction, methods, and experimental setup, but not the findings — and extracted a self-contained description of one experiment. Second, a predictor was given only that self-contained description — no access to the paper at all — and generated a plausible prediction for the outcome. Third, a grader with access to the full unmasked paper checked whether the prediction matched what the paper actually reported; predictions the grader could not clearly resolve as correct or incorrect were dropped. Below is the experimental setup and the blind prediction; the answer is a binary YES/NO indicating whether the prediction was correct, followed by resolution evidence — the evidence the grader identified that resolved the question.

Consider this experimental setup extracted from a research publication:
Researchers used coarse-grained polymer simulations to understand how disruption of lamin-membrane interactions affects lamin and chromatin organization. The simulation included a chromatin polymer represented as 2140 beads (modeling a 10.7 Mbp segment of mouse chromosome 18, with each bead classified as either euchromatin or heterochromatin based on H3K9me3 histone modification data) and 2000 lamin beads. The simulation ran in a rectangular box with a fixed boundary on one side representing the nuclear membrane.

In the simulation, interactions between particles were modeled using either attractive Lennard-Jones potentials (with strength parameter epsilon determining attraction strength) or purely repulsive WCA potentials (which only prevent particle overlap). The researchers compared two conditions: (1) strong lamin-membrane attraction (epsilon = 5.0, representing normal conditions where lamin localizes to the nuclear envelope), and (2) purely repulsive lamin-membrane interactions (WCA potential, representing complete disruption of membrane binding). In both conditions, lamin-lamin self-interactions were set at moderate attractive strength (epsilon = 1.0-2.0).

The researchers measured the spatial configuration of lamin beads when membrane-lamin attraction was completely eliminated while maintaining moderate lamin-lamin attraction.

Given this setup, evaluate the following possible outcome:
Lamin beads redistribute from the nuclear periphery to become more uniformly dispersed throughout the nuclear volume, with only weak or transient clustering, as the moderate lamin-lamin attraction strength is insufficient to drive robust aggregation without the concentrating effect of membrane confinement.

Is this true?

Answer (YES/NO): NO